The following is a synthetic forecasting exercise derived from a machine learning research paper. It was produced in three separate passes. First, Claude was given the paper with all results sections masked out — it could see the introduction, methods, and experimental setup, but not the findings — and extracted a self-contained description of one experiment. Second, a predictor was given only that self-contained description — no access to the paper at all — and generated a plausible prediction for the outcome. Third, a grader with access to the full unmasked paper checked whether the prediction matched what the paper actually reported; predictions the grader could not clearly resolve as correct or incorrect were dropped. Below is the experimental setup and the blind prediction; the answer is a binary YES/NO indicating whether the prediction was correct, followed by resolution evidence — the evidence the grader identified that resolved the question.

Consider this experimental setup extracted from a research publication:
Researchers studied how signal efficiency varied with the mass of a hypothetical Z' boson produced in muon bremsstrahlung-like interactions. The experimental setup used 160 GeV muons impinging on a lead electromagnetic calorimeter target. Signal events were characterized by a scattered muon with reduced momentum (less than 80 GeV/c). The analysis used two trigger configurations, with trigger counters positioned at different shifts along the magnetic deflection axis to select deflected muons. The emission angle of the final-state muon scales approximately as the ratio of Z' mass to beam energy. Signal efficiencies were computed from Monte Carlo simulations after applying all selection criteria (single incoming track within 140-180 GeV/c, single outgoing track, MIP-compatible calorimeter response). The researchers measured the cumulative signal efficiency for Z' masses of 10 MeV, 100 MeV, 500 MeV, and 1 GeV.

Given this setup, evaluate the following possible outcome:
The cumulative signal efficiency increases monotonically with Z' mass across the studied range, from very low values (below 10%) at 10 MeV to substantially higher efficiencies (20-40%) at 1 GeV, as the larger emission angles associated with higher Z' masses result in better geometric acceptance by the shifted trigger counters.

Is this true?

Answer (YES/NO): NO